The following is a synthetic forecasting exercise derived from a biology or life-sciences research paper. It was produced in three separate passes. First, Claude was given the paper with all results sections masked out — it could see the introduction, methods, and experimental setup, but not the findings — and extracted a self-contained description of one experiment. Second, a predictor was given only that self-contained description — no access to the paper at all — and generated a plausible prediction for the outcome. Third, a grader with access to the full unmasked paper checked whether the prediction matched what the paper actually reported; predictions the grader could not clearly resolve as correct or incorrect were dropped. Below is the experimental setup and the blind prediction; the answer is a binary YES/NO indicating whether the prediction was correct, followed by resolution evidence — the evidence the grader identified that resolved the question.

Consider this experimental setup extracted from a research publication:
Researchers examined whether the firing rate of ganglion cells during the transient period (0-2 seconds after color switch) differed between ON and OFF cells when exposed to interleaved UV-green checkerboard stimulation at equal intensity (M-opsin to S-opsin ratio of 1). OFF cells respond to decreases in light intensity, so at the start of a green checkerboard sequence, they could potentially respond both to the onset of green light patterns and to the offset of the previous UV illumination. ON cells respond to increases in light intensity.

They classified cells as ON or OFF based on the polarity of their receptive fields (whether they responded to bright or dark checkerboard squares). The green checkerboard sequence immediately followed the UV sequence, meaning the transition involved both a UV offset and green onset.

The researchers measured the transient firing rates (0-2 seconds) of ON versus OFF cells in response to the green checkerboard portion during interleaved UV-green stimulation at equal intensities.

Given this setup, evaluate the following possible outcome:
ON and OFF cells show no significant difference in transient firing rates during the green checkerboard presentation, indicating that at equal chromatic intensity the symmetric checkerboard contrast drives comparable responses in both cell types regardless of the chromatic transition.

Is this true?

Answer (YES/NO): NO